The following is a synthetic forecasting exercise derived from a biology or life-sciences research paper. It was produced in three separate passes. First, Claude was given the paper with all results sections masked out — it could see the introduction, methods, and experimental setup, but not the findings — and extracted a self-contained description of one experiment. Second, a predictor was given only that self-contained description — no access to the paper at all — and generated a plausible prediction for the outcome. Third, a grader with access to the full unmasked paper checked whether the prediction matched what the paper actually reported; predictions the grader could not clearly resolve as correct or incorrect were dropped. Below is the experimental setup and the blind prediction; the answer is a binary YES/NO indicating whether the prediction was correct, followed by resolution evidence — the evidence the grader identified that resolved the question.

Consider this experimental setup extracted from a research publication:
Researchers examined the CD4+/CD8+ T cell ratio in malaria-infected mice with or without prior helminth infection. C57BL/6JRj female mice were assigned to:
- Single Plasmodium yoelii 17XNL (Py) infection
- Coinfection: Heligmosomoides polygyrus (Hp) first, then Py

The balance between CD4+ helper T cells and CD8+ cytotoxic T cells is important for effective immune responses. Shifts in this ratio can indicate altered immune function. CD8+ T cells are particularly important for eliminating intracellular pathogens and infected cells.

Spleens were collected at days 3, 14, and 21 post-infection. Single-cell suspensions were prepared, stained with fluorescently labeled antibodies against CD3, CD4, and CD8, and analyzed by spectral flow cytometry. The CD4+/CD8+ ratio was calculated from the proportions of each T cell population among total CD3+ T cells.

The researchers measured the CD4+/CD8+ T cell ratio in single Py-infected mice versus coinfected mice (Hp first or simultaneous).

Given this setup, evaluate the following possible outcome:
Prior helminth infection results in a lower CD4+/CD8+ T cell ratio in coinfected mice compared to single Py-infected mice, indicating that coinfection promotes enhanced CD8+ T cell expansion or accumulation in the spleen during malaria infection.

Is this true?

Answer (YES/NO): NO